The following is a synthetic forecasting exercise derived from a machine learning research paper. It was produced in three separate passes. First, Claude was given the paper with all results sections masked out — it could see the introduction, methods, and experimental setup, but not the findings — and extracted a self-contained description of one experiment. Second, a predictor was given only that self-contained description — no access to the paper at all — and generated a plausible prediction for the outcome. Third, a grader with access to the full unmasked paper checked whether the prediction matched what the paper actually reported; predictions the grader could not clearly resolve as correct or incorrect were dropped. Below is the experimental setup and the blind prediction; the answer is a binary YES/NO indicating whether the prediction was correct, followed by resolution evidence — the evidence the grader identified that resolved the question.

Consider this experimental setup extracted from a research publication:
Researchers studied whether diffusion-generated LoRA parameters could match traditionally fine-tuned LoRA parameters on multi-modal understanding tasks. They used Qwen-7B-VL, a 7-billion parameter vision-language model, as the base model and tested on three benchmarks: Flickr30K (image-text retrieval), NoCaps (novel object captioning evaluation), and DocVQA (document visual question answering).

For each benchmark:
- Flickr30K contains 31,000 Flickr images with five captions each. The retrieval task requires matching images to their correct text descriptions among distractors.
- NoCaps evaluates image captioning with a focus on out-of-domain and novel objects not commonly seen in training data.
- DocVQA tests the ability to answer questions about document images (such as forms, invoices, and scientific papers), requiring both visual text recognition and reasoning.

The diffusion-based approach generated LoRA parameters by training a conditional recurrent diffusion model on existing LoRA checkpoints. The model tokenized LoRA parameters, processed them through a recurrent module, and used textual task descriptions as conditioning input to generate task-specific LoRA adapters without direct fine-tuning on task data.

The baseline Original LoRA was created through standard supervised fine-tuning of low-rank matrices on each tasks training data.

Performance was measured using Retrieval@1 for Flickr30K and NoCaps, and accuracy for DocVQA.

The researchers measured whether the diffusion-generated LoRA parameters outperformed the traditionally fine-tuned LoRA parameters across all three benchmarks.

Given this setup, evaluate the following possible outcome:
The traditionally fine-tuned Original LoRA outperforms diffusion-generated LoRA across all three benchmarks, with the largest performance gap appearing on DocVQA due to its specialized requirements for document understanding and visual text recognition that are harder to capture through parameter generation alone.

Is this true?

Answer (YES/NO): NO